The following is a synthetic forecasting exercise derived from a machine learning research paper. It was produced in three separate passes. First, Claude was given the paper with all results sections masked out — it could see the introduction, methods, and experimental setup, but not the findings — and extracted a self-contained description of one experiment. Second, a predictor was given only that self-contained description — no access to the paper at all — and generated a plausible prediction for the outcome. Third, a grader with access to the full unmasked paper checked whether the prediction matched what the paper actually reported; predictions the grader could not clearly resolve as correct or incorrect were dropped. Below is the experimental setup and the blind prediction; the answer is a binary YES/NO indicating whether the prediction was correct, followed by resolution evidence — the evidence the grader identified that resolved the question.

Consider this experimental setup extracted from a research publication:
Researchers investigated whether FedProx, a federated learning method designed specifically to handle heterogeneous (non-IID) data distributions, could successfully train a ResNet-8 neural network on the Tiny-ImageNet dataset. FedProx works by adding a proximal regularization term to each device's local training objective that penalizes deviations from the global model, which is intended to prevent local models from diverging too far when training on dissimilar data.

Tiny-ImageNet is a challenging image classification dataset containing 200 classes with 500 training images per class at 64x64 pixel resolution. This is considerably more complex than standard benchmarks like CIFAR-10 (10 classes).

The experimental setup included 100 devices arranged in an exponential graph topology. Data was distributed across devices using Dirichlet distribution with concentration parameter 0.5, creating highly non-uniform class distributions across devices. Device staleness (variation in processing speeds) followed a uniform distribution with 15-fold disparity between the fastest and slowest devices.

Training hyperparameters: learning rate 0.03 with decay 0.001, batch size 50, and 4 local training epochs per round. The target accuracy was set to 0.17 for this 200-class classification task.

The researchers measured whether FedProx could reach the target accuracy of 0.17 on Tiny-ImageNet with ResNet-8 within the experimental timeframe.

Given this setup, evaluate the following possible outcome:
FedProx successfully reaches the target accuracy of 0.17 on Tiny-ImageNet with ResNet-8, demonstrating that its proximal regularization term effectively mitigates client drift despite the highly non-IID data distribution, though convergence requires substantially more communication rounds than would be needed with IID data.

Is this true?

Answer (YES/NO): NO